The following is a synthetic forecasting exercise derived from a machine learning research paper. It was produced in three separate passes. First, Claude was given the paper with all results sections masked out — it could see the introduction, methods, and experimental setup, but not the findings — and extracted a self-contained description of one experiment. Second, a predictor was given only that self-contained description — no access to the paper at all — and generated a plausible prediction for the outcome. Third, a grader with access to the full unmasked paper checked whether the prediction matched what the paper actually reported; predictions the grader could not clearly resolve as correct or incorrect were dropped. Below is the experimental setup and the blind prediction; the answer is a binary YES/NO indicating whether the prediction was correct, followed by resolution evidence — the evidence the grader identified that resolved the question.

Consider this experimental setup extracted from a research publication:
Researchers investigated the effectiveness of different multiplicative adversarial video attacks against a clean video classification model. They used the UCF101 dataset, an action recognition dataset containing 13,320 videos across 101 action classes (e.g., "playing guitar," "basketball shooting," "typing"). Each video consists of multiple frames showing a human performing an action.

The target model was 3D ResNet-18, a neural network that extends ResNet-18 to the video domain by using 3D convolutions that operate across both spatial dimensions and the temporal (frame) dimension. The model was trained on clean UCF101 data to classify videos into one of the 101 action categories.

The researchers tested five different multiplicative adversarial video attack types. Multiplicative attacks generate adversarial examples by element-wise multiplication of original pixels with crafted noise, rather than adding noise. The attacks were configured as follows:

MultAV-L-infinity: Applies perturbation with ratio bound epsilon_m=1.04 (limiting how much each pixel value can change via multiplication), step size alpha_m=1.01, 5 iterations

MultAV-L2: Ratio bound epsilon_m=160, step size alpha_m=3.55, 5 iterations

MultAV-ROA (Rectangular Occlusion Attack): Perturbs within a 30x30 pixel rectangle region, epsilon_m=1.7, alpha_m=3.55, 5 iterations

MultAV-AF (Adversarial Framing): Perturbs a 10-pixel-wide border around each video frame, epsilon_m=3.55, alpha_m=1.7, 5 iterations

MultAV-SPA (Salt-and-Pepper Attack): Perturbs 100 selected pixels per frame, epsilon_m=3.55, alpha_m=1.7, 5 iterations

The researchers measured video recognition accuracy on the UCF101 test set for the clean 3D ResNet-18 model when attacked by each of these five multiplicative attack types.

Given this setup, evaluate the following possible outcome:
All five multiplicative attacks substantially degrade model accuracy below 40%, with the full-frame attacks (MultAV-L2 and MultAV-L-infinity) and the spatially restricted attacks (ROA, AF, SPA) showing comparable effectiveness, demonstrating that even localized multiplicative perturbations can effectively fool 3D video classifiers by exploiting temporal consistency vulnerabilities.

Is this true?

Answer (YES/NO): NO